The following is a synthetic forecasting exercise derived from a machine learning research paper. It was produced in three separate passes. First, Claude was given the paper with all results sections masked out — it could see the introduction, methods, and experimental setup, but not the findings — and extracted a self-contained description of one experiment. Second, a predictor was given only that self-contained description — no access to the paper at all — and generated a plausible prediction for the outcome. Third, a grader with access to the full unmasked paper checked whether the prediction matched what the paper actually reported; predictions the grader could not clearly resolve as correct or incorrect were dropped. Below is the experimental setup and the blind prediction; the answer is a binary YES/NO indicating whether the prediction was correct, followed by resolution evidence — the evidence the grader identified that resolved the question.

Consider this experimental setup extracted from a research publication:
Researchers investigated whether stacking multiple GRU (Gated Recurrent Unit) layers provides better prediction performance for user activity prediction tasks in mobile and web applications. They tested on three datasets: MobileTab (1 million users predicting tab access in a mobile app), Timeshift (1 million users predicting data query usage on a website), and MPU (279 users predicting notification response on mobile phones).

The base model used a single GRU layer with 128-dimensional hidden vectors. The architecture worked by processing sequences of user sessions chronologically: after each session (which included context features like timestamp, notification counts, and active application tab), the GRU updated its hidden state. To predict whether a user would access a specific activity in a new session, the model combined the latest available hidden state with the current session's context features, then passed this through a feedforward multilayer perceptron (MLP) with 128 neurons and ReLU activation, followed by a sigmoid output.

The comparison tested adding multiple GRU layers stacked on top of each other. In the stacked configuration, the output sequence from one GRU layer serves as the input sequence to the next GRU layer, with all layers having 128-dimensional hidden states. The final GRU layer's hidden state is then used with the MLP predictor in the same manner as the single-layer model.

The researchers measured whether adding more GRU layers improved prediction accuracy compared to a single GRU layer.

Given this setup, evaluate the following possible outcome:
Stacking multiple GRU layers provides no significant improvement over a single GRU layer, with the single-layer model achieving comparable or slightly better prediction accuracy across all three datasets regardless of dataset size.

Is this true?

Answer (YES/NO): NO